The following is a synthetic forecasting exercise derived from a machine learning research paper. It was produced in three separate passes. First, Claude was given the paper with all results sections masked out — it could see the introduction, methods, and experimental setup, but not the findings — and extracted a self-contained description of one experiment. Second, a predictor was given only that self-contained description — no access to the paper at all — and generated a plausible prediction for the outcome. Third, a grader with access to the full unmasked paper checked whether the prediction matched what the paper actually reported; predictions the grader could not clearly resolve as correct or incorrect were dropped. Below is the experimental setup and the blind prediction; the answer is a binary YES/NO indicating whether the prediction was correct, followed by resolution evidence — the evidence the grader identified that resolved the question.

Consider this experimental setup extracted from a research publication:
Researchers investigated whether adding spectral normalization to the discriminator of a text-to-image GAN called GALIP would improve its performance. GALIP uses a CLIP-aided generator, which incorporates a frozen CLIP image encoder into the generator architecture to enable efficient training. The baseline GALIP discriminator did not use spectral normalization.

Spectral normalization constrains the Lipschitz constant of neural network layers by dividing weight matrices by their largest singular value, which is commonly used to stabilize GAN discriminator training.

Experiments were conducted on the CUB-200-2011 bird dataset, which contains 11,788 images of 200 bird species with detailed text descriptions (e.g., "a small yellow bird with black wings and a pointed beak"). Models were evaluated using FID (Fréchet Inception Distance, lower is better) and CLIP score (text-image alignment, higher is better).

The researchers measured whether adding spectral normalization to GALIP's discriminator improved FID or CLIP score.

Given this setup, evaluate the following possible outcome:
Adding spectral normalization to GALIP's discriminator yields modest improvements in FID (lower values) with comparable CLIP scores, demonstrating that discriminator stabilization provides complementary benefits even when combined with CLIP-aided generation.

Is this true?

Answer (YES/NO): NO